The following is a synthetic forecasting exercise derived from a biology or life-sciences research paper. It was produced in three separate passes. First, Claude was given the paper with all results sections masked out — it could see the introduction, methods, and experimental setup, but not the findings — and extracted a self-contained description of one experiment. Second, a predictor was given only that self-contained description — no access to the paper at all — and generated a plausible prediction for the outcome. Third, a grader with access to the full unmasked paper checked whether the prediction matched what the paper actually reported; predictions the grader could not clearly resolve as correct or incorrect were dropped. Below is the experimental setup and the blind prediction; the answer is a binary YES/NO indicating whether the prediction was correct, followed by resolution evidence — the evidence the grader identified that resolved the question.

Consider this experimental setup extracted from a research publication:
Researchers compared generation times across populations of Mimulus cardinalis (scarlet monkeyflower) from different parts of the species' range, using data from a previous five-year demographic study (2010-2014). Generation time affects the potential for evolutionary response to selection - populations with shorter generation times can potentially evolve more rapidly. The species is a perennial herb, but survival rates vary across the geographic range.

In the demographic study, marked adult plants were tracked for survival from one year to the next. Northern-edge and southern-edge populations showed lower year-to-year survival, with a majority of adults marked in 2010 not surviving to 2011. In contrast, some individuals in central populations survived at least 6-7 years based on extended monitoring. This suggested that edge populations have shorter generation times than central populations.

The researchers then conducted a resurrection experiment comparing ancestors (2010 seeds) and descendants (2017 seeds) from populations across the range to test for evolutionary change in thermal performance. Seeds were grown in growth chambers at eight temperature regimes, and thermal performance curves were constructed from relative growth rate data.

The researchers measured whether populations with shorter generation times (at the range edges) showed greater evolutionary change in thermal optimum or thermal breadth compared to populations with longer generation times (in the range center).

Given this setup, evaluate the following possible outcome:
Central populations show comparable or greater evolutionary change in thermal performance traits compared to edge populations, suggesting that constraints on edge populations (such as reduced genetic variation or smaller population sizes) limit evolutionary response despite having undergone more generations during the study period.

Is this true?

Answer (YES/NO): NO